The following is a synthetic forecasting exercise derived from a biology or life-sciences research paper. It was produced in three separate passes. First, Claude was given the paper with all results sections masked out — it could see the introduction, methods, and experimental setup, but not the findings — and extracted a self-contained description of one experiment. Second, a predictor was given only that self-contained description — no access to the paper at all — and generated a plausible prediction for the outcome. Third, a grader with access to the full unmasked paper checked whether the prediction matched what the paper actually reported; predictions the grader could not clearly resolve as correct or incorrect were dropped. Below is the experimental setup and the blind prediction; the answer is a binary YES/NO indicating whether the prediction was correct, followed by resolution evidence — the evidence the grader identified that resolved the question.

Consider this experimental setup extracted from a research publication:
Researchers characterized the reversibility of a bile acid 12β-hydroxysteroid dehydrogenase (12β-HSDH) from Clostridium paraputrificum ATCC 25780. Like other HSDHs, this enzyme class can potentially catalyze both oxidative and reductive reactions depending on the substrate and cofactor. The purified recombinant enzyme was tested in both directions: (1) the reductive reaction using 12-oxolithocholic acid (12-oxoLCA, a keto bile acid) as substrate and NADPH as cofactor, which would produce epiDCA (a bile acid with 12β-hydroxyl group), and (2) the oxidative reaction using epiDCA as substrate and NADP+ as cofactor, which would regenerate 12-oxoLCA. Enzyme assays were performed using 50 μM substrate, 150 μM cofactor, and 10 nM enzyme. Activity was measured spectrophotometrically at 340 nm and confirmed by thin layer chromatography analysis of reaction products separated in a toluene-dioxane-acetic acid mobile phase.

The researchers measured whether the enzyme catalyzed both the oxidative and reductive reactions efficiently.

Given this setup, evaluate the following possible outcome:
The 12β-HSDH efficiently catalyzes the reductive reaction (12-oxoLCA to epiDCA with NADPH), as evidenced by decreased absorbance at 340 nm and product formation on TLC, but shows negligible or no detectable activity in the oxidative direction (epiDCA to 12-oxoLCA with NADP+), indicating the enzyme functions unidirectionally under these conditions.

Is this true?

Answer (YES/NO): NO